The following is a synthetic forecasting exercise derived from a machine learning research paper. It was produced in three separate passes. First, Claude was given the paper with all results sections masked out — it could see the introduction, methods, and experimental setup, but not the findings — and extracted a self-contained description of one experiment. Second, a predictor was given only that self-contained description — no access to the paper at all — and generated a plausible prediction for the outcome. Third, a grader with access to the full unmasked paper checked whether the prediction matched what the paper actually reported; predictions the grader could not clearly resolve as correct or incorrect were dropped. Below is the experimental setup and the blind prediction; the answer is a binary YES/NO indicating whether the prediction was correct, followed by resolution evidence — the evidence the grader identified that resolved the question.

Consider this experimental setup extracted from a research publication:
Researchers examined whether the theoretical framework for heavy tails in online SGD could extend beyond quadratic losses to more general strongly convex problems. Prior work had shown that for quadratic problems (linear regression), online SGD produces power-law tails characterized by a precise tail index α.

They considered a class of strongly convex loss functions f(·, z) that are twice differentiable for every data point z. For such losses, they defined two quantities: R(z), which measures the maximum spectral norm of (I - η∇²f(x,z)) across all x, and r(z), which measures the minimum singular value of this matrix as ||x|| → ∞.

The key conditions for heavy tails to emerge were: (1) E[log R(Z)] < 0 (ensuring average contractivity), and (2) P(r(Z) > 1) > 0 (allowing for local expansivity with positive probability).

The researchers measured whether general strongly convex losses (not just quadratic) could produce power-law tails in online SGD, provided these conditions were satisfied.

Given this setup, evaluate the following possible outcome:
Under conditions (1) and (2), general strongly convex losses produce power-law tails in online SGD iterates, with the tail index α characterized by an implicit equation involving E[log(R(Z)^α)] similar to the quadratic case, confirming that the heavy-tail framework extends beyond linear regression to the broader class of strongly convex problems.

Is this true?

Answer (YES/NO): NO